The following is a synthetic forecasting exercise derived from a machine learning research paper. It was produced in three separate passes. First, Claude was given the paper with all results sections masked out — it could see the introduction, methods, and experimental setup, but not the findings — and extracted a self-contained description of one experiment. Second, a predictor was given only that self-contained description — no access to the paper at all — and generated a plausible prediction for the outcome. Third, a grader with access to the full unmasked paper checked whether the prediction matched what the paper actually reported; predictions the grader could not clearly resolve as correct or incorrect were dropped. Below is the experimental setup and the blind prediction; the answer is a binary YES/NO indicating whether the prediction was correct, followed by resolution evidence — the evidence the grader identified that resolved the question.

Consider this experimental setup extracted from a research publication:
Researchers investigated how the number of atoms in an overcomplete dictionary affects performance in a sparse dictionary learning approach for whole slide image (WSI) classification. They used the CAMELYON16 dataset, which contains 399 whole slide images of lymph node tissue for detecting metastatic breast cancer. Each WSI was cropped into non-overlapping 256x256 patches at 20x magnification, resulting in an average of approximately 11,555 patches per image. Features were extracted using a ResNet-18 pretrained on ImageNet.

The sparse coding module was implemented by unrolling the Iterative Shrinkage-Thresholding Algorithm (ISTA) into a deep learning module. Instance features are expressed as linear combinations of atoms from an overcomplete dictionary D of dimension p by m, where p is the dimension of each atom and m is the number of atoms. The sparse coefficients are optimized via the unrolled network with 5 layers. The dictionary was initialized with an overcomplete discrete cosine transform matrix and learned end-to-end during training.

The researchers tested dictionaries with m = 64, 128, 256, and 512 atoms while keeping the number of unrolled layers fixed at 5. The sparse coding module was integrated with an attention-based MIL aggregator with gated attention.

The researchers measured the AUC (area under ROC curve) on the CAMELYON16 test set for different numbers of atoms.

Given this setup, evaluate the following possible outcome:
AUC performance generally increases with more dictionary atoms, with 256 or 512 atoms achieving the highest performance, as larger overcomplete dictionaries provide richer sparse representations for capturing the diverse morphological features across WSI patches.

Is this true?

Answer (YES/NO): YES